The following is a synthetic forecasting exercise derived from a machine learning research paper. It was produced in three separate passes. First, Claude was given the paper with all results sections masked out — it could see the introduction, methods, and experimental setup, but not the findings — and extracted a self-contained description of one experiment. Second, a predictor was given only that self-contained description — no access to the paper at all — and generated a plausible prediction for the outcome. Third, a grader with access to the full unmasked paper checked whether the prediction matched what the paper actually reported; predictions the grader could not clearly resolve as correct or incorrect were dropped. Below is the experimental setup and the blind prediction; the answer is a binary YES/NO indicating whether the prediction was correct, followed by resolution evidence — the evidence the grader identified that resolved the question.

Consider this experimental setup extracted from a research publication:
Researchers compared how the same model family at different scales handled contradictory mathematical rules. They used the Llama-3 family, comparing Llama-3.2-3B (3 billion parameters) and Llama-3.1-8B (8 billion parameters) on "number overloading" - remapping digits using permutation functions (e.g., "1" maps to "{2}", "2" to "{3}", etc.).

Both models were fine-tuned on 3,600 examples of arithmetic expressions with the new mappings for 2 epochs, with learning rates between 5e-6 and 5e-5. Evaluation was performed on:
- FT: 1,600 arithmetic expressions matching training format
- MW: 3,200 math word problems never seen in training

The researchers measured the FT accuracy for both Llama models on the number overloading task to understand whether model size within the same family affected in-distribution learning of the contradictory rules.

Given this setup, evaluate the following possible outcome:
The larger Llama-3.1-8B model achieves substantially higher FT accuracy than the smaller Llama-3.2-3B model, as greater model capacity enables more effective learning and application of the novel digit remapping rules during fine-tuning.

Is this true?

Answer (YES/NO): NO